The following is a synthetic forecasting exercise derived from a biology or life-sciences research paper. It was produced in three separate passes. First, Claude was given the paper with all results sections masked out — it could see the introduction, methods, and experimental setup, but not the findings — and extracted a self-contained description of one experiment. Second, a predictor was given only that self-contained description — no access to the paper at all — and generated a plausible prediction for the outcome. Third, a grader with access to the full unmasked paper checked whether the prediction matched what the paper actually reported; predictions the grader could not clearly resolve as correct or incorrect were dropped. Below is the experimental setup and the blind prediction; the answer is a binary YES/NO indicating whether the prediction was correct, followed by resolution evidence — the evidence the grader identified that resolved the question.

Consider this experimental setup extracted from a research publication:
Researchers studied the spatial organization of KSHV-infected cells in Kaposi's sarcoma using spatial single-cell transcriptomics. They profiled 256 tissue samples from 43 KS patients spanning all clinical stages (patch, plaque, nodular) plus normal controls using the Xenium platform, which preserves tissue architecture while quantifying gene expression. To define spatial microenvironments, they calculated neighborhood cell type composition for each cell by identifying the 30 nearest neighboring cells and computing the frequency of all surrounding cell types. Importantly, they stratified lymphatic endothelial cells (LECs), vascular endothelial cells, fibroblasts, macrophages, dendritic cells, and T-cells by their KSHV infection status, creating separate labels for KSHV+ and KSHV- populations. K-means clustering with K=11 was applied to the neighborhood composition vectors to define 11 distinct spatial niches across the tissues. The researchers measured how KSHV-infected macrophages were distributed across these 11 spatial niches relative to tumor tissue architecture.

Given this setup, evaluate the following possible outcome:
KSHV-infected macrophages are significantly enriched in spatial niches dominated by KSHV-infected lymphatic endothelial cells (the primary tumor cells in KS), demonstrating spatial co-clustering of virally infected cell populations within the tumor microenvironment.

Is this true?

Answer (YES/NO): YES